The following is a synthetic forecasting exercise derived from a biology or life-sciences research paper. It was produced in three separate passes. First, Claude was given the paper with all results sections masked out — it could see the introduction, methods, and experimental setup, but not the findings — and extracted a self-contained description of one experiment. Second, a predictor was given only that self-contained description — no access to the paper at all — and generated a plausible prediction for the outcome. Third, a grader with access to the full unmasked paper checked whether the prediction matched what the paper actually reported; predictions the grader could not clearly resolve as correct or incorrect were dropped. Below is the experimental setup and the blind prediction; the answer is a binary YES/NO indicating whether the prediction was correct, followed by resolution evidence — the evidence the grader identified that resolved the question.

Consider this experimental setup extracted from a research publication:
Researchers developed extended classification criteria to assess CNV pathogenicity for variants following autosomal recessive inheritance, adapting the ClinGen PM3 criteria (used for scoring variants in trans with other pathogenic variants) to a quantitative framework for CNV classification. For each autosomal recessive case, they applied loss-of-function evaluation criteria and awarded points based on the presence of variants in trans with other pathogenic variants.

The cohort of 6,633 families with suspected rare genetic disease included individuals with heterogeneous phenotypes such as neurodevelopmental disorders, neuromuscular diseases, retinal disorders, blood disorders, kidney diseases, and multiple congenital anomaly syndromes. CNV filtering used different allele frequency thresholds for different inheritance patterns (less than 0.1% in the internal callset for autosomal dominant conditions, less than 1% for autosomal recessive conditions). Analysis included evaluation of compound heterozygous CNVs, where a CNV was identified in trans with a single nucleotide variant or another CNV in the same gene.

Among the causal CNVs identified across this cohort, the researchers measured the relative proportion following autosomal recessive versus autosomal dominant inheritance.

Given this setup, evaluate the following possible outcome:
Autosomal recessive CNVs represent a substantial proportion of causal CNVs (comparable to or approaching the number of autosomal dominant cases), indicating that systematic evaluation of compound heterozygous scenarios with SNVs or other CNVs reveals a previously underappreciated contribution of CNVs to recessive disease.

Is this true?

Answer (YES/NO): YES